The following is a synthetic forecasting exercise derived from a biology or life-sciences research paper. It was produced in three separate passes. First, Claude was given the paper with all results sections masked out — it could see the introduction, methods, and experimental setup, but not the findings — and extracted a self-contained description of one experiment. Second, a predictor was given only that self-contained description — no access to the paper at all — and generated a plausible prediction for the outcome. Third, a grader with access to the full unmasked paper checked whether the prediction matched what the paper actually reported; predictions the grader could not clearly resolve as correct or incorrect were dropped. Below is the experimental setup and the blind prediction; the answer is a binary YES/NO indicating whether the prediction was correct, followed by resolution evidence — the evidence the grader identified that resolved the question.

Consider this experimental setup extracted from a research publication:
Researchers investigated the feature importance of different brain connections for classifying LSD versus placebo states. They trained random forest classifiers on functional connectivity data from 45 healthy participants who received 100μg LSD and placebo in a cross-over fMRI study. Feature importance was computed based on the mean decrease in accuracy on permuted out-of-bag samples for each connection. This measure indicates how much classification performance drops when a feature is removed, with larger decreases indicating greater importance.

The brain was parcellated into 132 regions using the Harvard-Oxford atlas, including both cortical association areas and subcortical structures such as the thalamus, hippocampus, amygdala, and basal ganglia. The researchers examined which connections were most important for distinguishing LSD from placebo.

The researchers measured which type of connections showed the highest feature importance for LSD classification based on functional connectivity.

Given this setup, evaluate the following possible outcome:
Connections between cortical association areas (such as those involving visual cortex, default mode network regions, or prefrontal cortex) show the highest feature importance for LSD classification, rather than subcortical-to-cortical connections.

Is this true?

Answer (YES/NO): YES